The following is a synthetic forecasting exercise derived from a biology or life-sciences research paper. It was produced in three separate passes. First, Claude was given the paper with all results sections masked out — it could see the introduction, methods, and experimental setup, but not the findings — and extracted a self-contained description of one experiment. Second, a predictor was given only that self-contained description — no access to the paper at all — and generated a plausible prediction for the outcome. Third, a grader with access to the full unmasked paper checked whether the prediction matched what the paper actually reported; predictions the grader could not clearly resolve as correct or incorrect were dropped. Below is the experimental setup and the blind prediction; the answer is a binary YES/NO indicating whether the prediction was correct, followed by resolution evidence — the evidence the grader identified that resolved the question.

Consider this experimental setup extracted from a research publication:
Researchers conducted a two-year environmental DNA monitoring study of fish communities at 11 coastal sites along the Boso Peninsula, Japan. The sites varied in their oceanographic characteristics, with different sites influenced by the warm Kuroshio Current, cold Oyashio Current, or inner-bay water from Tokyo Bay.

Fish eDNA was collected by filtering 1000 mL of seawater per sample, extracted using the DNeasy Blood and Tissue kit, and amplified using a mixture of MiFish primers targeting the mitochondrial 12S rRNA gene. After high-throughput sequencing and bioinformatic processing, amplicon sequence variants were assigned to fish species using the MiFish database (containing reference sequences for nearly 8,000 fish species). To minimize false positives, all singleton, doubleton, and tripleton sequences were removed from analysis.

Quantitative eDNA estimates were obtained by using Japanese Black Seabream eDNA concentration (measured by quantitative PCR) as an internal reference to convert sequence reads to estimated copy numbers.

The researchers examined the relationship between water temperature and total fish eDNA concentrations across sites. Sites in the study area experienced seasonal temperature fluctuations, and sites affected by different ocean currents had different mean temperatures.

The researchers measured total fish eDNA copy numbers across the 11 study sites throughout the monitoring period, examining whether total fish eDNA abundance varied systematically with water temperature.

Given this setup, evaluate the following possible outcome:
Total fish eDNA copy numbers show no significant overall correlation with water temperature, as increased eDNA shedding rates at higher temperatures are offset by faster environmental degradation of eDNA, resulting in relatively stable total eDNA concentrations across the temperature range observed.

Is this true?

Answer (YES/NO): NO